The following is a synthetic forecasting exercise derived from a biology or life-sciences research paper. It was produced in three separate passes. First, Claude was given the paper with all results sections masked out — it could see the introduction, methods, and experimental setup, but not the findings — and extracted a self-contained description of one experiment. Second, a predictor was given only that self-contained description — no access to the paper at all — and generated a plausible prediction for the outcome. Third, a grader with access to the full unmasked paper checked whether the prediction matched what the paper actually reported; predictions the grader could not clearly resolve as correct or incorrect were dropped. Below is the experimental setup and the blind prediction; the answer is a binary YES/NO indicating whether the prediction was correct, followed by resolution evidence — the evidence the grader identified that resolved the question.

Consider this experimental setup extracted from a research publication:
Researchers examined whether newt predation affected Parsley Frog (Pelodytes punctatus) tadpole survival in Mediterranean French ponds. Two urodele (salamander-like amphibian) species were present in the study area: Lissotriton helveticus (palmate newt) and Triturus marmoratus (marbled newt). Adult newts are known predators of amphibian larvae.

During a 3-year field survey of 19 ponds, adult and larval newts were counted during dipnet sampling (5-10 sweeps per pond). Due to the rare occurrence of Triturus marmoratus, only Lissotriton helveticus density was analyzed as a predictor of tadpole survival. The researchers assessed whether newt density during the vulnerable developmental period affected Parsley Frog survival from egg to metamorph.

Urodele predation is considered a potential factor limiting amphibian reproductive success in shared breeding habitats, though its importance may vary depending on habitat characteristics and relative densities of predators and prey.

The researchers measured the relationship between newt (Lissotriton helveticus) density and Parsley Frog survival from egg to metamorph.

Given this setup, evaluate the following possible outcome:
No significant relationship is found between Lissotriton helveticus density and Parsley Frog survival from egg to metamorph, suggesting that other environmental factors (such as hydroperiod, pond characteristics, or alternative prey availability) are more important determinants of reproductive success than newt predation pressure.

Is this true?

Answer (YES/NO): YES